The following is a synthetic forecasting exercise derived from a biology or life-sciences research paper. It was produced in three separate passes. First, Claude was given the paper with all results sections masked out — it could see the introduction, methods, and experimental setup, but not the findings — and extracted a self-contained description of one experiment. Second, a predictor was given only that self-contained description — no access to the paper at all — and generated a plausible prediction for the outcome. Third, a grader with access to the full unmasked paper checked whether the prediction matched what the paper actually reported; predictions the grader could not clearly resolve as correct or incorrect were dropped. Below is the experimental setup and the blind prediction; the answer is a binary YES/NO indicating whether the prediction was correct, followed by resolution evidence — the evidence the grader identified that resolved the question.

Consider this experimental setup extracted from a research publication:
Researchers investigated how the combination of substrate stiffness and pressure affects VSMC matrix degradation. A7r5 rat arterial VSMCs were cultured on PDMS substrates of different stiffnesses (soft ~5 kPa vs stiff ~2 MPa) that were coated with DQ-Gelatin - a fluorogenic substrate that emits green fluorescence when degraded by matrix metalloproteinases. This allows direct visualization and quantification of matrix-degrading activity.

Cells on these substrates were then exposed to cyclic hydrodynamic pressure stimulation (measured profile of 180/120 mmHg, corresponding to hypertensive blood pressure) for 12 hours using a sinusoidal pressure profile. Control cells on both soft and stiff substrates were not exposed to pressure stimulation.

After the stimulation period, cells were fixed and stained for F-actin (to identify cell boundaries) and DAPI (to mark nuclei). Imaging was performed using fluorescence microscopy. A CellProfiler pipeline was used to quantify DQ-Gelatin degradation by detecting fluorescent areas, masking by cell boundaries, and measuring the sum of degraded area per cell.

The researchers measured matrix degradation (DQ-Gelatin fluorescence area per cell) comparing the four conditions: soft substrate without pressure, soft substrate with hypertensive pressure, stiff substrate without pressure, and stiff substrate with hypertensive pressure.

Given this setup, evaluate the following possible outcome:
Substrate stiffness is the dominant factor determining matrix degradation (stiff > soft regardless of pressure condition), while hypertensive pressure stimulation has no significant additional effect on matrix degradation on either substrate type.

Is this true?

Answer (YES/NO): NO